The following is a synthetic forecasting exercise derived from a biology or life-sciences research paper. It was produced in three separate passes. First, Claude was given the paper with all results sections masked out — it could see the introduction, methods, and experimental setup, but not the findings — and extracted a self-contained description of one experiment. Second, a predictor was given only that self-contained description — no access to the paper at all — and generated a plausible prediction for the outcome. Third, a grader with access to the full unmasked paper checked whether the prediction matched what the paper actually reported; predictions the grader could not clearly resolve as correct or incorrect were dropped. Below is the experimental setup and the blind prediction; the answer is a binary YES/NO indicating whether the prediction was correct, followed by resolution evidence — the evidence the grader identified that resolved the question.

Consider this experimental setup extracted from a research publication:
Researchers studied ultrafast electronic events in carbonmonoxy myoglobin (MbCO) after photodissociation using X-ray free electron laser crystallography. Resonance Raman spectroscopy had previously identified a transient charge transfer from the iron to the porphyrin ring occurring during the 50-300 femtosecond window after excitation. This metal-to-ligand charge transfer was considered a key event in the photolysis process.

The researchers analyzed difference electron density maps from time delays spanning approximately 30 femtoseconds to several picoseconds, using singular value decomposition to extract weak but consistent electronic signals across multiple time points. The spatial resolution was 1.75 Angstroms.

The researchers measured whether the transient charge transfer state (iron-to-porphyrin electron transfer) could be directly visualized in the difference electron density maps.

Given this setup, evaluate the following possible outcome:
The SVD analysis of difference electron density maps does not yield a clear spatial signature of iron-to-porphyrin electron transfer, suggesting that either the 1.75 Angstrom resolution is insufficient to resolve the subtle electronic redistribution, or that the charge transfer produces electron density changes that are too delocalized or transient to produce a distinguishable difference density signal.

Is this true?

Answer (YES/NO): YES